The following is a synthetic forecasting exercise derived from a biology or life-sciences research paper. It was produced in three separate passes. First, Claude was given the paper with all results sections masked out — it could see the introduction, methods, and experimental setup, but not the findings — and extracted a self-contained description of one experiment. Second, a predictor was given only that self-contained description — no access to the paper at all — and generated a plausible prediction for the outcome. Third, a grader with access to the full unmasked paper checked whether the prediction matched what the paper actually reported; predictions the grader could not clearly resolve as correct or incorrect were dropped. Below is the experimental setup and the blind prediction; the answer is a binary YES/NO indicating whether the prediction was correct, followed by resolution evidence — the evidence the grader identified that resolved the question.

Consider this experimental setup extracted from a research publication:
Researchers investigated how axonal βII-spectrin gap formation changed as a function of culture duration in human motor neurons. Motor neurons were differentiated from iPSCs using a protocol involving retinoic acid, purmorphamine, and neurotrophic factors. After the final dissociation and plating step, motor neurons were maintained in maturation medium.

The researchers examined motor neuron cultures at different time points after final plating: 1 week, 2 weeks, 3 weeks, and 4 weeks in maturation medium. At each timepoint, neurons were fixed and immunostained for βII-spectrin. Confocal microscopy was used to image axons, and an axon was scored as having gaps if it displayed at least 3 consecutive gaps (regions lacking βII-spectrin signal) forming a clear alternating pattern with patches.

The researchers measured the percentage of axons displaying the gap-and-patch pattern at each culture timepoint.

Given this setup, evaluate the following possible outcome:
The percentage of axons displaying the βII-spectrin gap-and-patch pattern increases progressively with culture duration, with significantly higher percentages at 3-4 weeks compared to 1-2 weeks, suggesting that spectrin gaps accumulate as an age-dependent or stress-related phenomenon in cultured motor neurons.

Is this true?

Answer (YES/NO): YES